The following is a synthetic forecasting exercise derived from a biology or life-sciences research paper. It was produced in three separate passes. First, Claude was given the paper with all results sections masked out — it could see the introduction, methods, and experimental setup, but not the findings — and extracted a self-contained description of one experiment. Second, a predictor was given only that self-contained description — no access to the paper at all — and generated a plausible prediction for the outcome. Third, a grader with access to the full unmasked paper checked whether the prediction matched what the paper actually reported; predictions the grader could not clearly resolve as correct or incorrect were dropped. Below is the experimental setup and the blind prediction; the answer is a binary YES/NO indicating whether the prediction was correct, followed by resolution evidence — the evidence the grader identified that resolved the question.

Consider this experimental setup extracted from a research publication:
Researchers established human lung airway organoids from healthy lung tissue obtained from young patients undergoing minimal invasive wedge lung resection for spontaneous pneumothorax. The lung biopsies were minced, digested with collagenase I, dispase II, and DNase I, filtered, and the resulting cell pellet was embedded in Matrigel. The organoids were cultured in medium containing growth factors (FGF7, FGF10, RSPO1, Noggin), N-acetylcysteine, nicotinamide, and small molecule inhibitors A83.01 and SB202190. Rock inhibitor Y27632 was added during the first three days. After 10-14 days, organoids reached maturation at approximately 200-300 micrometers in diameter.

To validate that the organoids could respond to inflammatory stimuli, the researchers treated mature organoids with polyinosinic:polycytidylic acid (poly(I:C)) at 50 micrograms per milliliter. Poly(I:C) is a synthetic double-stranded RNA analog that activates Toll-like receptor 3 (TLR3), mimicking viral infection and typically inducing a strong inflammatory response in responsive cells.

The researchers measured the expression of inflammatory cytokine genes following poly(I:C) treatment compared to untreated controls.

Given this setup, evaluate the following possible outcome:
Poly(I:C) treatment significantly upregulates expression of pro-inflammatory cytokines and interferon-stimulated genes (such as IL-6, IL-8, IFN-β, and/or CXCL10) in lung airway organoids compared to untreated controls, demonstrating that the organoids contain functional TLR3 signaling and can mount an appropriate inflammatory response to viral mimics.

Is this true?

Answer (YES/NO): YES